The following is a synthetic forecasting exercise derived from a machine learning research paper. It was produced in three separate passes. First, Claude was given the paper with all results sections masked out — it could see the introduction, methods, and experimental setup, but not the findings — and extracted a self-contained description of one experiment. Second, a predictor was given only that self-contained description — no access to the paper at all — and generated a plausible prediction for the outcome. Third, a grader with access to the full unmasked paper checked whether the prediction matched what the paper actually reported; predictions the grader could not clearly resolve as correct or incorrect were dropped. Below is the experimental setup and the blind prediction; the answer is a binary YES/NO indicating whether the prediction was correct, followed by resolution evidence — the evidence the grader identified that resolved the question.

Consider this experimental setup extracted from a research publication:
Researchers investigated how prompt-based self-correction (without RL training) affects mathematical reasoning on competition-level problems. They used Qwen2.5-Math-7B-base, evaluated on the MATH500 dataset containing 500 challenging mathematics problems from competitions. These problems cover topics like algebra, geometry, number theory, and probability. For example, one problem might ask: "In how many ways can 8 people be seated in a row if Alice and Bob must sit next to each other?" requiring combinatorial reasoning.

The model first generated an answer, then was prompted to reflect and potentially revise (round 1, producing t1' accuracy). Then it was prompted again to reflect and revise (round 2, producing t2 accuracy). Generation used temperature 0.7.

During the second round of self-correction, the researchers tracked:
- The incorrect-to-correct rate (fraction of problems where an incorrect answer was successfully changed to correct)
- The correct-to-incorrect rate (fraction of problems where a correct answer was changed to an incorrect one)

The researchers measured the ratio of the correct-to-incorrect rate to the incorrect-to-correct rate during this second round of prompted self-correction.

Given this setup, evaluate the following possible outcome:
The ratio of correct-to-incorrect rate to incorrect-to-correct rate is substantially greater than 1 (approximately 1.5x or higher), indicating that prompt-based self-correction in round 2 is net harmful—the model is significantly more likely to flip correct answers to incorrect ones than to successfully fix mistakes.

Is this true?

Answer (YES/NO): YES